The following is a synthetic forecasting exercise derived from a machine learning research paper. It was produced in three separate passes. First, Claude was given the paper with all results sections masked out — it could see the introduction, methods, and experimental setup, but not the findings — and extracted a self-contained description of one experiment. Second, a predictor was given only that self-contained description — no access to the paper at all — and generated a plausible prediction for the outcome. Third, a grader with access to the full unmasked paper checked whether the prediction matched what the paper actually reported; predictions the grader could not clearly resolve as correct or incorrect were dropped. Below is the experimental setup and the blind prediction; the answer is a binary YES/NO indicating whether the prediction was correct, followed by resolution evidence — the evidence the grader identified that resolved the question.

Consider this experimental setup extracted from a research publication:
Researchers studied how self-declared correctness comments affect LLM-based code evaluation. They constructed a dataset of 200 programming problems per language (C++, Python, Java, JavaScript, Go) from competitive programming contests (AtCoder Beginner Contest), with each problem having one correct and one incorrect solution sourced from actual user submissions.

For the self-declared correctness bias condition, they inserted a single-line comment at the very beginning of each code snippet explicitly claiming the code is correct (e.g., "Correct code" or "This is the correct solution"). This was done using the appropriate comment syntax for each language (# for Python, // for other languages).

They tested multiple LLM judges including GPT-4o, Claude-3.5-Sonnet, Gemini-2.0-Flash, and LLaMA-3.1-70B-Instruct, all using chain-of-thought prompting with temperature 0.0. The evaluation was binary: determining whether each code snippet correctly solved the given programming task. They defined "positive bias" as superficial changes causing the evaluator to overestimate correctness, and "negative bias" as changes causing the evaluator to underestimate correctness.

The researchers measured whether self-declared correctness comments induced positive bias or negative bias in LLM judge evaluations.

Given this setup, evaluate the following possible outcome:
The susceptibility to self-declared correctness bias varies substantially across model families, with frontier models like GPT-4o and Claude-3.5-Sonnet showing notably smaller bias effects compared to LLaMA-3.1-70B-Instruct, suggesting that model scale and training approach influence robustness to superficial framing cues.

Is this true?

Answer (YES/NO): NO